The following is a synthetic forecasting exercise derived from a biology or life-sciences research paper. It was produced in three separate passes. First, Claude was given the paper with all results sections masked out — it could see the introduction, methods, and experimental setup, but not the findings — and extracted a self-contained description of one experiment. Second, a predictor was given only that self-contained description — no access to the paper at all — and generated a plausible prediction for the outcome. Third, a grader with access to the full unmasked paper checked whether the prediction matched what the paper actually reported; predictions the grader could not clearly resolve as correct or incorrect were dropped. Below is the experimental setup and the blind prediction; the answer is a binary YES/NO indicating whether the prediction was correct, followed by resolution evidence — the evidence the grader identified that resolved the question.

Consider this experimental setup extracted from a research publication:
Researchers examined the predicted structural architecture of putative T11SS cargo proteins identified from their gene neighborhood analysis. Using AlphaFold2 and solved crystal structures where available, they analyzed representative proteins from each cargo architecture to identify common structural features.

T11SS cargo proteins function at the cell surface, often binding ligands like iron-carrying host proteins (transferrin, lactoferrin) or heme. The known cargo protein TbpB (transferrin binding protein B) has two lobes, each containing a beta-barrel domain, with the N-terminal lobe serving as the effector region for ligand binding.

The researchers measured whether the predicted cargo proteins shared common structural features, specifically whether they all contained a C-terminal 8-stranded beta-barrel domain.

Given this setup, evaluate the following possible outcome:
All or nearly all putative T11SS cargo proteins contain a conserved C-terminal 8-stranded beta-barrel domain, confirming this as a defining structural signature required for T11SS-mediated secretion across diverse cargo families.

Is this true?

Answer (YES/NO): YES